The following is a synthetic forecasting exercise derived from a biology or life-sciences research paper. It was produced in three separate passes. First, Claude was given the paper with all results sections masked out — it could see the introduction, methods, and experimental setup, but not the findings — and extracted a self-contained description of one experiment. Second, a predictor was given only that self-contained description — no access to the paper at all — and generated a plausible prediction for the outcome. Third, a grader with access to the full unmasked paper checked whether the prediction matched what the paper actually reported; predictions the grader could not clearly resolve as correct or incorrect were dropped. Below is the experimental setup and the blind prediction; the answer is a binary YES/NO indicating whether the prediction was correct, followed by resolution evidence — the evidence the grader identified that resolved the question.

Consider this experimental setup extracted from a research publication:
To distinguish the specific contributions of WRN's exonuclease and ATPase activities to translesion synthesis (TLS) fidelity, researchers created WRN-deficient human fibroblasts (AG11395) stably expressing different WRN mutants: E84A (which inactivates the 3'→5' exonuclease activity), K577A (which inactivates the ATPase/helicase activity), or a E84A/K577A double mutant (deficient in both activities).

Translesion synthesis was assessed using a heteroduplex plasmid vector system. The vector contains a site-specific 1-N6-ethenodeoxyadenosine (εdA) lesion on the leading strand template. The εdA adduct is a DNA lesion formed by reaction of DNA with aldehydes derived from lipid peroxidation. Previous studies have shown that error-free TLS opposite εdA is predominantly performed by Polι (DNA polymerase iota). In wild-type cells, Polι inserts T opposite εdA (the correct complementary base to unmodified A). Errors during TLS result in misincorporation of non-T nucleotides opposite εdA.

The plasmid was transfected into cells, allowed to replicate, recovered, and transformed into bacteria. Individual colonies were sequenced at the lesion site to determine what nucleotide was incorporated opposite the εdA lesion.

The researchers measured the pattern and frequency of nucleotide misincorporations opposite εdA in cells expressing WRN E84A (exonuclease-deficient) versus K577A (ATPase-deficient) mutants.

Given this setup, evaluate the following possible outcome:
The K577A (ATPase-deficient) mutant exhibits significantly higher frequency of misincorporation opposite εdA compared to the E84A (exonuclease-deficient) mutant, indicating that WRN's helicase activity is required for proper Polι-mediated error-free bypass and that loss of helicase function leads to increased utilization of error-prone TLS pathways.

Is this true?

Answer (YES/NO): NO